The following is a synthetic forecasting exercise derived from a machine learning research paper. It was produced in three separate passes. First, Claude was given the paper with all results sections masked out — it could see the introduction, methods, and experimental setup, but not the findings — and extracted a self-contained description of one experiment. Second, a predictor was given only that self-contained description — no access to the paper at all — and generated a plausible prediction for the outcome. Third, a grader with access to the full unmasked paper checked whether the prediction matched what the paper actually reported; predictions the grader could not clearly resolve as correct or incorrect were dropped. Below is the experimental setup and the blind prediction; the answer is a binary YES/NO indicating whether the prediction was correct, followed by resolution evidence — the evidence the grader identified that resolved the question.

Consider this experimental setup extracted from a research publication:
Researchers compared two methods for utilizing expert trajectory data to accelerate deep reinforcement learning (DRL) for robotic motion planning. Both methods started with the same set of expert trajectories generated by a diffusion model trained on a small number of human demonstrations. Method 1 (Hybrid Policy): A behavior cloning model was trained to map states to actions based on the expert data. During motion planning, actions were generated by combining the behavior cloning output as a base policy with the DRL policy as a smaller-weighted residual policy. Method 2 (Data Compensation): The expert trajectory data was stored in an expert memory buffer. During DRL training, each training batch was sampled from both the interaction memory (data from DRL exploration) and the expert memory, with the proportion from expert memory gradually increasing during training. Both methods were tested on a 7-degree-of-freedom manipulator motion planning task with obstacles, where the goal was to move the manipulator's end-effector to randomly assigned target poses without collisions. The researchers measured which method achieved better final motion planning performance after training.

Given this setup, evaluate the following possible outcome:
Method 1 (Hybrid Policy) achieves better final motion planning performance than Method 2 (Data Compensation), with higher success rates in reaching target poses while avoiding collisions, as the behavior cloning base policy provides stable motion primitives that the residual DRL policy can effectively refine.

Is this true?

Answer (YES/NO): NO